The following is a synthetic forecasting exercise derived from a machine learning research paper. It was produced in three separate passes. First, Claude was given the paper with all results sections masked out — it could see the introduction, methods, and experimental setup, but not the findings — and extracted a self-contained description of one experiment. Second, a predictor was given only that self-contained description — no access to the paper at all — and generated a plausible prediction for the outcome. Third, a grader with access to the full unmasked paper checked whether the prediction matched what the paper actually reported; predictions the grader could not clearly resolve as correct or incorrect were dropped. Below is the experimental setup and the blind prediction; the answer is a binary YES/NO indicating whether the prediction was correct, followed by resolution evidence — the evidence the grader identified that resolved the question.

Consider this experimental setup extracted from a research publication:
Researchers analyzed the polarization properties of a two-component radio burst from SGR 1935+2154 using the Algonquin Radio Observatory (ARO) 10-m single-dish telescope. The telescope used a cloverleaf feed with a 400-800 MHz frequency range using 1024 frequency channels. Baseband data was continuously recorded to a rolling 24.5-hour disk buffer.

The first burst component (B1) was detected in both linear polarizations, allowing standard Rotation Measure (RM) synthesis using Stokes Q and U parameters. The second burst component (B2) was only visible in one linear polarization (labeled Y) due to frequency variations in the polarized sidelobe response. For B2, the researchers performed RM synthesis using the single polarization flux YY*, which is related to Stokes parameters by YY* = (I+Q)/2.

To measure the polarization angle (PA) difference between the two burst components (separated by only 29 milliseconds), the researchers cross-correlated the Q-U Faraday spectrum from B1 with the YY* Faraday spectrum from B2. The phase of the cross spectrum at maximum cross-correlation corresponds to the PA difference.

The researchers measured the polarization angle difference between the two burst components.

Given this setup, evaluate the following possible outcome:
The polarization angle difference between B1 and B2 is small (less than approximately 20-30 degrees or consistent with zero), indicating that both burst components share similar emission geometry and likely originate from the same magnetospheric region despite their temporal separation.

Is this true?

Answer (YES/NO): YES